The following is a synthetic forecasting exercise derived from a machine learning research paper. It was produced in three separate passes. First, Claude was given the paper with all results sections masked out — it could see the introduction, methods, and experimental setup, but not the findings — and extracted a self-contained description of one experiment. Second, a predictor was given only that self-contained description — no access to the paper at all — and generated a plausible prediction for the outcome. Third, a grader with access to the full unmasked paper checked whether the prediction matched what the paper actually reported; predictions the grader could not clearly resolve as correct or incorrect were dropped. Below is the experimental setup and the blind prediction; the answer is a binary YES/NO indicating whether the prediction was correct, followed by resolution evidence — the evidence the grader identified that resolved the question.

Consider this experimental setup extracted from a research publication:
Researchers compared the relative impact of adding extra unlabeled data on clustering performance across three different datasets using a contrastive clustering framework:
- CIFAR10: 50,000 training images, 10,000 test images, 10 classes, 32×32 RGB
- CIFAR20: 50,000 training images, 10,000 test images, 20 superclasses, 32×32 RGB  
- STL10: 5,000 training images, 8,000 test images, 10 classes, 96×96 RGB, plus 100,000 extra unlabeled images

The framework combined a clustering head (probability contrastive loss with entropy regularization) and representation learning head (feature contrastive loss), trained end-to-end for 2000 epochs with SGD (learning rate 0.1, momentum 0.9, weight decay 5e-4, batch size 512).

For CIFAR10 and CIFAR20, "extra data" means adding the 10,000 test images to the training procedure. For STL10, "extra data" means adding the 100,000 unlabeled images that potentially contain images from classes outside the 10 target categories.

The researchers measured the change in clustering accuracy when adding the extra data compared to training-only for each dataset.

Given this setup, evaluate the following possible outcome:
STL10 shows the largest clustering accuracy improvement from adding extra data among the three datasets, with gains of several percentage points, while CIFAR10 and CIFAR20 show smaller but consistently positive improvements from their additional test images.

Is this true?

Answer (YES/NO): NO